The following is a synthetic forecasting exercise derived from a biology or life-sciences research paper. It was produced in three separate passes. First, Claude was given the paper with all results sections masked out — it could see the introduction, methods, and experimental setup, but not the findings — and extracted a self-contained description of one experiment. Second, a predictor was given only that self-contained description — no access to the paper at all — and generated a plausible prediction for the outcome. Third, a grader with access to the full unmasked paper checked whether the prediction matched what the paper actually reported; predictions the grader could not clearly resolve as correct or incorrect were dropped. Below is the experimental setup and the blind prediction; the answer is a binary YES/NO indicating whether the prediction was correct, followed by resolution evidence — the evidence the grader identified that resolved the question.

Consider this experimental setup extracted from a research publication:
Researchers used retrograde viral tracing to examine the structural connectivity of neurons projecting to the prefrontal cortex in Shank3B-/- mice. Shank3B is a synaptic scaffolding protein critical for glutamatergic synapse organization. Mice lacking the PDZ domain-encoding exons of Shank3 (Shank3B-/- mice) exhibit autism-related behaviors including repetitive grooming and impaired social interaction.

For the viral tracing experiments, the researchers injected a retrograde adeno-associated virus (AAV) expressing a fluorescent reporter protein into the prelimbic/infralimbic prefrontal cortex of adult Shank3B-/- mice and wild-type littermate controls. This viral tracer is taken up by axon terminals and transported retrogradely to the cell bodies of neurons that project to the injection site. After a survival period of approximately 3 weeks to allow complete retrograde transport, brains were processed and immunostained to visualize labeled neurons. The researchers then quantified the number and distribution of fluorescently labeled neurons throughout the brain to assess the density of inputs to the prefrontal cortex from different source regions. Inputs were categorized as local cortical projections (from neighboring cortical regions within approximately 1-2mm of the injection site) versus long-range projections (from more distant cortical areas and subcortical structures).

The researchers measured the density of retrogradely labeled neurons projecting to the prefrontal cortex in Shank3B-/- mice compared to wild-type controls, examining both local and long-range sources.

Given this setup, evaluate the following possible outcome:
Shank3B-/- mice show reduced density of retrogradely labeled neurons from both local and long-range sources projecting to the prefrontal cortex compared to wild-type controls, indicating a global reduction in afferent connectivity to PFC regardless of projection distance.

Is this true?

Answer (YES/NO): NO